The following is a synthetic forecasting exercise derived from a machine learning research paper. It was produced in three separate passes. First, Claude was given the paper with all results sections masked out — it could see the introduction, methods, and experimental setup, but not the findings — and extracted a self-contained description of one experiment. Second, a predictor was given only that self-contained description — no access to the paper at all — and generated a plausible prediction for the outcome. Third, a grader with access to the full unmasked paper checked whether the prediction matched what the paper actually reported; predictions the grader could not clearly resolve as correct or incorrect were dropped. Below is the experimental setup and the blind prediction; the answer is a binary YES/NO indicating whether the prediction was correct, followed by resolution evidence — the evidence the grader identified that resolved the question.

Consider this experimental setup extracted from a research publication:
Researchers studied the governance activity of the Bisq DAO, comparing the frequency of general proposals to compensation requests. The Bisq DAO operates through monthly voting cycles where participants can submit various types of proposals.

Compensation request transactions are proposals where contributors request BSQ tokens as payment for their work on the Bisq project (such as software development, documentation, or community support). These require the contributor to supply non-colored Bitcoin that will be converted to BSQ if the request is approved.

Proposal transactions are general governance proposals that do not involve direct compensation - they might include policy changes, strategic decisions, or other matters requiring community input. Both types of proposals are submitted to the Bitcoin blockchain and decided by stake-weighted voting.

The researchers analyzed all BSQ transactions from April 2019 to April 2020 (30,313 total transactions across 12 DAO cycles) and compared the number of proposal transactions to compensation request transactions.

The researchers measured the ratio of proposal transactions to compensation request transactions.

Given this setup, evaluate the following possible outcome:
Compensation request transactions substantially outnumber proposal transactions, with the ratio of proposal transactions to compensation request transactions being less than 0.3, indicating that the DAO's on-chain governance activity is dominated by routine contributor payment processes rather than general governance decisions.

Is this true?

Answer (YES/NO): NO